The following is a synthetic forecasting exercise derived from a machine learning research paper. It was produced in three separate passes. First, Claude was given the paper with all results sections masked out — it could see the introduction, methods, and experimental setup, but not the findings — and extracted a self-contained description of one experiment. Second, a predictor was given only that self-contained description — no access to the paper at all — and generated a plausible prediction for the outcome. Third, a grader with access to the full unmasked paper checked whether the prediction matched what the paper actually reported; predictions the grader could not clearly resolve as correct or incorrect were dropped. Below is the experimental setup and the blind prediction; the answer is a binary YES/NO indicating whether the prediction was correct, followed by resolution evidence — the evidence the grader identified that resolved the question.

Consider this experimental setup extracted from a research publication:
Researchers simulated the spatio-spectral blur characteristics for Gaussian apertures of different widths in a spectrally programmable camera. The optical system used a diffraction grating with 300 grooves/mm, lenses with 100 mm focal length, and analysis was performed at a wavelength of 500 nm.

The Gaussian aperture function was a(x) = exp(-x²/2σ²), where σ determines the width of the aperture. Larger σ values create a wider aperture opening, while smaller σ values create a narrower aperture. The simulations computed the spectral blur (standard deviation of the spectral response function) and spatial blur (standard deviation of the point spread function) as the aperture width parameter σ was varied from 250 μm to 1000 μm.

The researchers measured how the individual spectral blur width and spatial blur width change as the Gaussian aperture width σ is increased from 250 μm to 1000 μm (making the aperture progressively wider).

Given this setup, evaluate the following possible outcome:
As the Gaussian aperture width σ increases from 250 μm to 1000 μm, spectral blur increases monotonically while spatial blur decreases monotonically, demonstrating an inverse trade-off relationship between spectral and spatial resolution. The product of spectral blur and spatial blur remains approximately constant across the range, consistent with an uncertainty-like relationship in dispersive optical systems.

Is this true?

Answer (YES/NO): YES